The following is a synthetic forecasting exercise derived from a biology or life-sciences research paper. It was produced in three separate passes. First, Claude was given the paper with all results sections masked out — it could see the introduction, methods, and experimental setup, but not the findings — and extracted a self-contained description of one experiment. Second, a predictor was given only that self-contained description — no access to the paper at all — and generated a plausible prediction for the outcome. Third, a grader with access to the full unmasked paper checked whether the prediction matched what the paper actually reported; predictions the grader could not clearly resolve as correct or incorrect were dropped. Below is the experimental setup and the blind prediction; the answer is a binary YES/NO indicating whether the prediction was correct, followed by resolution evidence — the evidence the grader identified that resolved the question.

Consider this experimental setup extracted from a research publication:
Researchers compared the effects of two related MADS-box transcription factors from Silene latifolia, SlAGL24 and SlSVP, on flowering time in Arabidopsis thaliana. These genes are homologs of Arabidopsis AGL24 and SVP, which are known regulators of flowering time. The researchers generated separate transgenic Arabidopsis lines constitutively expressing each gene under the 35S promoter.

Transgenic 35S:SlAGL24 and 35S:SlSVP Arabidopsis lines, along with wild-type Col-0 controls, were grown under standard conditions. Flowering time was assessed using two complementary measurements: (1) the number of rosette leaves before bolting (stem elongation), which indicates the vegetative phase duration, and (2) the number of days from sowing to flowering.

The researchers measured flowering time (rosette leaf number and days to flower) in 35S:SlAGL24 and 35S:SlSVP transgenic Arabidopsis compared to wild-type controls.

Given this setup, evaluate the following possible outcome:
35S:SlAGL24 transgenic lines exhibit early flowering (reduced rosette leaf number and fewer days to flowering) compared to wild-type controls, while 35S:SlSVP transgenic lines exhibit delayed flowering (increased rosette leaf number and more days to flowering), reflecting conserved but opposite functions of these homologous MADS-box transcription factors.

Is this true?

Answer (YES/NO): YES